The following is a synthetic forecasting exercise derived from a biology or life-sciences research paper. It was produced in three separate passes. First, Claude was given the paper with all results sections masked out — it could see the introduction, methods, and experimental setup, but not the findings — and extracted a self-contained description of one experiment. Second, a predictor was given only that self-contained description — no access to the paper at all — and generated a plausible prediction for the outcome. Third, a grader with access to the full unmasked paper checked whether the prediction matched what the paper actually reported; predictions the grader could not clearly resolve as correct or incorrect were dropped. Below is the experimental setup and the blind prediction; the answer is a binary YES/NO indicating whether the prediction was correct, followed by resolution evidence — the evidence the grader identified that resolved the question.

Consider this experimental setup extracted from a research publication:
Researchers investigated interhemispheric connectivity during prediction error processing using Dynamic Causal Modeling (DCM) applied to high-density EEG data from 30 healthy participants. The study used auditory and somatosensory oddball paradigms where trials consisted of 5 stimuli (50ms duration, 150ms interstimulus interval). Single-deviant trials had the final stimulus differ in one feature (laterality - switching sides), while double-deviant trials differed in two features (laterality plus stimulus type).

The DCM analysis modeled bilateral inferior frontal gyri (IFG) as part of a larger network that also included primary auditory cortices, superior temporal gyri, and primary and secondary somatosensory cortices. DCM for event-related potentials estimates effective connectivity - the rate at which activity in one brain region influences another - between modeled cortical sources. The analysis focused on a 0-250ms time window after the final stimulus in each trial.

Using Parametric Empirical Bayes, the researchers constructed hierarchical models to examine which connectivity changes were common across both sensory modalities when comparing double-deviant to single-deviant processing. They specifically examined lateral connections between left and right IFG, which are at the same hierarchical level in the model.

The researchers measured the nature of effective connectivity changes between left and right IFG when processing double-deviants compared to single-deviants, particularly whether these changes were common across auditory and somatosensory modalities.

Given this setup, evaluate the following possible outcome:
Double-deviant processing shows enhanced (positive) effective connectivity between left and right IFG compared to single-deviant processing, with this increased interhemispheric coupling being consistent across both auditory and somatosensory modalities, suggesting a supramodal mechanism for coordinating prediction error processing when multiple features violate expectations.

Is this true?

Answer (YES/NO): NO